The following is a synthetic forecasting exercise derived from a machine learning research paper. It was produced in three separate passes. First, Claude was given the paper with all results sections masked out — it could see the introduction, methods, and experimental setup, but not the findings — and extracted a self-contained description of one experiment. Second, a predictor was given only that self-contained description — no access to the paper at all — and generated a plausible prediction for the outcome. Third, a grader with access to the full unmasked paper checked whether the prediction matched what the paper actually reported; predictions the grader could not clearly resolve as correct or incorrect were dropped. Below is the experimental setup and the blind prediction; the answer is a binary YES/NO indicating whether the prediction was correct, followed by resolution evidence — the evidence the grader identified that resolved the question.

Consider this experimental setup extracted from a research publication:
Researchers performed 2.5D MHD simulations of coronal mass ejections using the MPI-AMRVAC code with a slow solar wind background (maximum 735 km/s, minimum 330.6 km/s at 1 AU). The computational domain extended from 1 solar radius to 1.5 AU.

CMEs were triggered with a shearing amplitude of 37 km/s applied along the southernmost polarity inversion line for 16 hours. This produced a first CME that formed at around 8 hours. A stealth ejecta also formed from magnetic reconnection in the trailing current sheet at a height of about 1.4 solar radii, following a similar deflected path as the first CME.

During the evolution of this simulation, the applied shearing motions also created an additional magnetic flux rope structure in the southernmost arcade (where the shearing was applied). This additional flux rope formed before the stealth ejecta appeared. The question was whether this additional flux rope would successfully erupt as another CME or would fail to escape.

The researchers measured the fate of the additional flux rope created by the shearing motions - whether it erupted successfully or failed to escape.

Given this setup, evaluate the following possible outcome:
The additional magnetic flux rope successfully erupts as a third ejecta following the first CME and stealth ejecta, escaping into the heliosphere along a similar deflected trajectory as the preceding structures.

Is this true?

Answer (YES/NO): NO